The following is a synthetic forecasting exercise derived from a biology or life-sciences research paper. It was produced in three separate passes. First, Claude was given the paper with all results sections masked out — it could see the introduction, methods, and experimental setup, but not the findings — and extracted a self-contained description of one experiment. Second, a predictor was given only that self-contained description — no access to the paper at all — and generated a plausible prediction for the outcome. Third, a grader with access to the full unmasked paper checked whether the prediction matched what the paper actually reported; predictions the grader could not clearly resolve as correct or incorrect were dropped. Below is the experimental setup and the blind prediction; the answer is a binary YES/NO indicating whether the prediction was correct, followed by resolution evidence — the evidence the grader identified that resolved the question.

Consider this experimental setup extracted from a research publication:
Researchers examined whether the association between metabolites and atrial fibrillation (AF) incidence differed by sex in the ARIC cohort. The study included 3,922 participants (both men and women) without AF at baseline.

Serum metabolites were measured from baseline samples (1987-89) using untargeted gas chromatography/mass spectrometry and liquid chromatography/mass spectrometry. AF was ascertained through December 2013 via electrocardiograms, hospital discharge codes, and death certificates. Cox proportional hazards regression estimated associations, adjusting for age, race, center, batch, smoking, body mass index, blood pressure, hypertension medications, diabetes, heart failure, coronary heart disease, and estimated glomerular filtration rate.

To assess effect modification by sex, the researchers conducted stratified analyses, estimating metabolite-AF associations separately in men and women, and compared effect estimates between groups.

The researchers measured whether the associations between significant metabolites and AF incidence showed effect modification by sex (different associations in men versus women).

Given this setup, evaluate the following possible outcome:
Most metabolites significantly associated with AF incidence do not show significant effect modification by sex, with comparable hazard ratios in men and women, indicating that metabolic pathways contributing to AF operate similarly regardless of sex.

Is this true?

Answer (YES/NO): YES